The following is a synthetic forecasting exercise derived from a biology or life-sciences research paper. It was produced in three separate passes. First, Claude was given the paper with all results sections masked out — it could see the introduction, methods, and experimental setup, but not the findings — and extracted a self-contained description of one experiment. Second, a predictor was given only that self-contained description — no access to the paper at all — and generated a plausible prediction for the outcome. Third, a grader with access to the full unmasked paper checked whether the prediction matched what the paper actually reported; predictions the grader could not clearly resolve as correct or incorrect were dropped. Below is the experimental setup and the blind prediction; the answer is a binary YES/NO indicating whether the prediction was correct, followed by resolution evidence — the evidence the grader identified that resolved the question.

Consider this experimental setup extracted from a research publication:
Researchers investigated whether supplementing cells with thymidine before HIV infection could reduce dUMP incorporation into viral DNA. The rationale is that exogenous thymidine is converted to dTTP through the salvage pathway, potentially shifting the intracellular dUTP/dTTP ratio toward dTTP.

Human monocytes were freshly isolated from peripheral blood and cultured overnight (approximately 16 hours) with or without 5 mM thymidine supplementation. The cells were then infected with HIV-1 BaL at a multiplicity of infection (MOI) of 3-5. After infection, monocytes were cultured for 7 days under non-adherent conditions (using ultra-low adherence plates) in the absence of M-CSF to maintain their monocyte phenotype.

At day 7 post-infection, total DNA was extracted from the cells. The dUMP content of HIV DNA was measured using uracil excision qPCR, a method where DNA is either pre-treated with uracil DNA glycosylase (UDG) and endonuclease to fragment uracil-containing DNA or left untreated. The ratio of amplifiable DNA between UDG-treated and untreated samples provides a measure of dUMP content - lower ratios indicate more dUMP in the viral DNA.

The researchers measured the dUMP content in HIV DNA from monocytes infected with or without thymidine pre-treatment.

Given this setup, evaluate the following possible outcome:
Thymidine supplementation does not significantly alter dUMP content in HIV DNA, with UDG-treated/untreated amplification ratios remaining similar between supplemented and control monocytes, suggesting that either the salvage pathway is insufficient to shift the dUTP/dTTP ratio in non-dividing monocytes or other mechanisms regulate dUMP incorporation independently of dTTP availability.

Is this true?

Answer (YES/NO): NO